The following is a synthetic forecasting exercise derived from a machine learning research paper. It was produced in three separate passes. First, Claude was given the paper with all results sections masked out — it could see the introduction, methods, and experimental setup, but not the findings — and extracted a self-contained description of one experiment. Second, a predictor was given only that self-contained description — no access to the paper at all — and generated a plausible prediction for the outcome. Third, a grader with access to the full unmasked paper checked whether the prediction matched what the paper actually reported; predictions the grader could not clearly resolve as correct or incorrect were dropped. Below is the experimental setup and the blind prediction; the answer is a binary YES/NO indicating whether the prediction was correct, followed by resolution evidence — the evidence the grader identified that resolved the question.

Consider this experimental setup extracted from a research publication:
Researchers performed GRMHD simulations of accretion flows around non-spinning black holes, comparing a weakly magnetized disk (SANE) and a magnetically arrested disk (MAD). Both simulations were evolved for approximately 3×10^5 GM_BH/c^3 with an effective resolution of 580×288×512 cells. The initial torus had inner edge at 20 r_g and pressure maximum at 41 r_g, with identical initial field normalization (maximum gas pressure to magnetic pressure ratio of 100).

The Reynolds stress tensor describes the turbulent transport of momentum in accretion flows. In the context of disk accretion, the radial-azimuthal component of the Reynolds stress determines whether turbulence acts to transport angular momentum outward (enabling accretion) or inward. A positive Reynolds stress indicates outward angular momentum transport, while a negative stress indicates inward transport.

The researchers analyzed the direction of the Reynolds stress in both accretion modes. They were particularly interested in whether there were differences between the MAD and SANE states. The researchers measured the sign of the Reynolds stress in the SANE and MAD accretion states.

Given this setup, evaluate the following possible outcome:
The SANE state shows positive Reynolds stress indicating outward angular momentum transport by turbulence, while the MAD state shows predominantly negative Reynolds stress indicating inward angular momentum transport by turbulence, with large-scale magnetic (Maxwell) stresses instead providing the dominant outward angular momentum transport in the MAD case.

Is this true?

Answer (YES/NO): YES